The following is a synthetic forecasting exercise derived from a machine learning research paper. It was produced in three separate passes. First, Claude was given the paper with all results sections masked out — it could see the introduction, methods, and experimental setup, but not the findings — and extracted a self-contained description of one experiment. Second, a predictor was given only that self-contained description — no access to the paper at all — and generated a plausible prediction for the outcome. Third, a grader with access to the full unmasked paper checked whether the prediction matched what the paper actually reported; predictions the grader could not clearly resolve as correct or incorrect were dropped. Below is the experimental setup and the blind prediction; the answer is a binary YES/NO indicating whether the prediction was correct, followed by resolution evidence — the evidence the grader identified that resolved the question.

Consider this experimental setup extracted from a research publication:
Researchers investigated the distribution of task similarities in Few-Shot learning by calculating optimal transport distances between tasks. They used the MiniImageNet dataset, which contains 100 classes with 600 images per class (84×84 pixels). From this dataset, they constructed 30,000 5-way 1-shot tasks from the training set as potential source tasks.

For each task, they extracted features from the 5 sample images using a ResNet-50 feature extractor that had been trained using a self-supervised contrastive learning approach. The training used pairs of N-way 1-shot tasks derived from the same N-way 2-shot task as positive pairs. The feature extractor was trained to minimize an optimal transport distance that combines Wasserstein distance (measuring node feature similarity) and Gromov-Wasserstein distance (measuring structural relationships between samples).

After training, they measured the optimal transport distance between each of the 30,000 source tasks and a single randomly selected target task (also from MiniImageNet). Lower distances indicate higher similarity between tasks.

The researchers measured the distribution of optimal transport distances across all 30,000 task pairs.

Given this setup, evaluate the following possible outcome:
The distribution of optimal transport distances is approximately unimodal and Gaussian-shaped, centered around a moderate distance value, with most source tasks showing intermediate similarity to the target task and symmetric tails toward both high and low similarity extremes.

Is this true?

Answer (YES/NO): YES